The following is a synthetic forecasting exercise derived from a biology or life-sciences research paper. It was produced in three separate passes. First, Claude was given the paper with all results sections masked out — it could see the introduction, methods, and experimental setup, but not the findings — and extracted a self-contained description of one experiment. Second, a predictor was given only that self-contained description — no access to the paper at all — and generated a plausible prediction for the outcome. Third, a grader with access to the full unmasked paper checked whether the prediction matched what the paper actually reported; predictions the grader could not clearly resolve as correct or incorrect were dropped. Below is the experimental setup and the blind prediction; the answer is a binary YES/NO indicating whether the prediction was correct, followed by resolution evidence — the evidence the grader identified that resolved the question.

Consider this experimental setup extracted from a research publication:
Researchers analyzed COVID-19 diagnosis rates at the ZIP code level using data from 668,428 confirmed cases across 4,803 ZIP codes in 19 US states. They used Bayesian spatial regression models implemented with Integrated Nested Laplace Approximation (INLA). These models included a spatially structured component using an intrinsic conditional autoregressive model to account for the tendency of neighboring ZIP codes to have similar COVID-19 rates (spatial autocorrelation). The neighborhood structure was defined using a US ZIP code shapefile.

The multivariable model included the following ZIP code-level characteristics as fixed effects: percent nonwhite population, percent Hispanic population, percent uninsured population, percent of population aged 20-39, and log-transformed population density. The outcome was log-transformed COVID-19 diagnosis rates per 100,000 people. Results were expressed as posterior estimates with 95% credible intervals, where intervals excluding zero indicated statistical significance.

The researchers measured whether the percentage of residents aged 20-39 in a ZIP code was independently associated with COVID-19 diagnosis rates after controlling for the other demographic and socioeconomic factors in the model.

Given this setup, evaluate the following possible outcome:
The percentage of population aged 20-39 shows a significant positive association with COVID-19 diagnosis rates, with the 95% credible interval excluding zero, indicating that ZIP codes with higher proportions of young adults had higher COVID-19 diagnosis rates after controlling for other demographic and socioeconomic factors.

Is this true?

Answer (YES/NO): NO